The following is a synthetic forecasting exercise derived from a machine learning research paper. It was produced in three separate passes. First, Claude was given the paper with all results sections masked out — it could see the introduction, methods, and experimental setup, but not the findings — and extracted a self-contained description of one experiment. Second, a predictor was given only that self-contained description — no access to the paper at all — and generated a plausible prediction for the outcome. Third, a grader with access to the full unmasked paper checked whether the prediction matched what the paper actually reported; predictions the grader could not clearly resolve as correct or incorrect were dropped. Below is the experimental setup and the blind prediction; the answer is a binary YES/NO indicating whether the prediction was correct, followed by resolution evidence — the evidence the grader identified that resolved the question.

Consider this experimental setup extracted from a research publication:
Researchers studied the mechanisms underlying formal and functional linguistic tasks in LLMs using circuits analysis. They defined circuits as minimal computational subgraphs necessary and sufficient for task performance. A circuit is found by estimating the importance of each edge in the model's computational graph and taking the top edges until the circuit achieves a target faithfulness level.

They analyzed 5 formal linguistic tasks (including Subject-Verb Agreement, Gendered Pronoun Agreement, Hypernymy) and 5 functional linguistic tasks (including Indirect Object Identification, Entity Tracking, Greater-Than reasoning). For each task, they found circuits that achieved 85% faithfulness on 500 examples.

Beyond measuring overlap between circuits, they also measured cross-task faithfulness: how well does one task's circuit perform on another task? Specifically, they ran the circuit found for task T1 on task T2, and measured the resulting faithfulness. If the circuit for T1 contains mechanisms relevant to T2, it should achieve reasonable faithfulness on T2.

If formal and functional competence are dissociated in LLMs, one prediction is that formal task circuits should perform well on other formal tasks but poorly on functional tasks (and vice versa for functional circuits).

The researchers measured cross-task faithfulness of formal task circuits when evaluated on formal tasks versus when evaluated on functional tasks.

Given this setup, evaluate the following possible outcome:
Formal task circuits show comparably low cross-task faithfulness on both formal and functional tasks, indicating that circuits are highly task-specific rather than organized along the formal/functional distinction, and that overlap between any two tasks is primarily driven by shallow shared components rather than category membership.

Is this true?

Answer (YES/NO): NO